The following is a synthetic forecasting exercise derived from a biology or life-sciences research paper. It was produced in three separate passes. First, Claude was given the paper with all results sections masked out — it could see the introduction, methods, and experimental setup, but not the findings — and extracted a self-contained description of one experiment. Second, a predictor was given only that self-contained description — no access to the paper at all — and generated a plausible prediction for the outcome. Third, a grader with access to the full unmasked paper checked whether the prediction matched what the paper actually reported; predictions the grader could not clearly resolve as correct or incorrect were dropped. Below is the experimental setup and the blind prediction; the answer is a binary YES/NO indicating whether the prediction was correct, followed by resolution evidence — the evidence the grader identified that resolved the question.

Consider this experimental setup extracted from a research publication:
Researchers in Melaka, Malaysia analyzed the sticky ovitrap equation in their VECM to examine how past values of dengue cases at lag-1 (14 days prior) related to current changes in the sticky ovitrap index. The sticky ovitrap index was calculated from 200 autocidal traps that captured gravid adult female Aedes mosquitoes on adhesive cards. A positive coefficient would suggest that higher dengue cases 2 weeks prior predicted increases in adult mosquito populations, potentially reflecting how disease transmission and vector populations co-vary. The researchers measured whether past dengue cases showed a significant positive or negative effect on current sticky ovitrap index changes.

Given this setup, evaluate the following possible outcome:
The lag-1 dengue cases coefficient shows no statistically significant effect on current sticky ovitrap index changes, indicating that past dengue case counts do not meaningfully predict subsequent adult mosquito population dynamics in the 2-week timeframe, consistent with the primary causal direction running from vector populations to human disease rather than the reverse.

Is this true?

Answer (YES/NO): NO